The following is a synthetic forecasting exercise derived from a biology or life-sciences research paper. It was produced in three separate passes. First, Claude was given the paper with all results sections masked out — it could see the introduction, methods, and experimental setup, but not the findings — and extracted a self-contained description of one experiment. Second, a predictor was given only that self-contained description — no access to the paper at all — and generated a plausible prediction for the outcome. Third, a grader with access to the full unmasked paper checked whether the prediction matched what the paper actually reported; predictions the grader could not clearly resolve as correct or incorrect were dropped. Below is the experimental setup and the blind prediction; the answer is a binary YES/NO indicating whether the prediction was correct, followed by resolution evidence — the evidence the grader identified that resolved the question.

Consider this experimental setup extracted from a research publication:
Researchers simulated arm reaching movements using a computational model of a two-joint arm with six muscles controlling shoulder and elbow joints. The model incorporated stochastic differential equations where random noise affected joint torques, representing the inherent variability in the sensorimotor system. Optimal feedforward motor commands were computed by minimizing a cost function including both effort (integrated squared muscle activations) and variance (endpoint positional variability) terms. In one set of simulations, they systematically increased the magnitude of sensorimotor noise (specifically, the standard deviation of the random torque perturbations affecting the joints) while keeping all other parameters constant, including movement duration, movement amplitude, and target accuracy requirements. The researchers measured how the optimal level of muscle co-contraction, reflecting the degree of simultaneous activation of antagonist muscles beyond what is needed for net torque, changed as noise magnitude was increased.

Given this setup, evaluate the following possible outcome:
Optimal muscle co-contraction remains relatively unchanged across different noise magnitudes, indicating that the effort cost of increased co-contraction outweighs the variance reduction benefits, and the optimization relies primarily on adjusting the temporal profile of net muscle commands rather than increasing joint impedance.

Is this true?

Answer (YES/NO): NO